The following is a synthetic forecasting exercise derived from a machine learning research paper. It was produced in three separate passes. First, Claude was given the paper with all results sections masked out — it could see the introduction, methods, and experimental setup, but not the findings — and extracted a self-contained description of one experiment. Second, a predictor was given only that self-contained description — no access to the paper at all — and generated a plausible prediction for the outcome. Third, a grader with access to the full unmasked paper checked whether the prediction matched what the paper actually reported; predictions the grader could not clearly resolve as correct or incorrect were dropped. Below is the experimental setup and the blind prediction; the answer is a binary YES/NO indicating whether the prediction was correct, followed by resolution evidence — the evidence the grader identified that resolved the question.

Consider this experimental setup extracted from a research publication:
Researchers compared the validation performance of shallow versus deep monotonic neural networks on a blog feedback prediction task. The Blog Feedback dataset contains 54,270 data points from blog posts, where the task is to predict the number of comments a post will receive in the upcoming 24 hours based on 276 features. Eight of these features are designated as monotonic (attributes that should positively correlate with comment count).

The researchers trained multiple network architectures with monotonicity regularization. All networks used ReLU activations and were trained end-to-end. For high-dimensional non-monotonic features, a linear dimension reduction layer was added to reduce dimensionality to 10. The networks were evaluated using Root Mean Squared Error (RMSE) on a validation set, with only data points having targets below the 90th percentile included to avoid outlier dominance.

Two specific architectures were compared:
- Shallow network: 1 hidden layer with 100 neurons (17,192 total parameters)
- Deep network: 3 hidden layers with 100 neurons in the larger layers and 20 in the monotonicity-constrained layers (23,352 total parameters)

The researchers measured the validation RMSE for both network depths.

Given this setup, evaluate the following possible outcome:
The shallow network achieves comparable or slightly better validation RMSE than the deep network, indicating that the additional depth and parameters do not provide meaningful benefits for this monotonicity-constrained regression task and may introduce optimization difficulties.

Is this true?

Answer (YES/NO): YES